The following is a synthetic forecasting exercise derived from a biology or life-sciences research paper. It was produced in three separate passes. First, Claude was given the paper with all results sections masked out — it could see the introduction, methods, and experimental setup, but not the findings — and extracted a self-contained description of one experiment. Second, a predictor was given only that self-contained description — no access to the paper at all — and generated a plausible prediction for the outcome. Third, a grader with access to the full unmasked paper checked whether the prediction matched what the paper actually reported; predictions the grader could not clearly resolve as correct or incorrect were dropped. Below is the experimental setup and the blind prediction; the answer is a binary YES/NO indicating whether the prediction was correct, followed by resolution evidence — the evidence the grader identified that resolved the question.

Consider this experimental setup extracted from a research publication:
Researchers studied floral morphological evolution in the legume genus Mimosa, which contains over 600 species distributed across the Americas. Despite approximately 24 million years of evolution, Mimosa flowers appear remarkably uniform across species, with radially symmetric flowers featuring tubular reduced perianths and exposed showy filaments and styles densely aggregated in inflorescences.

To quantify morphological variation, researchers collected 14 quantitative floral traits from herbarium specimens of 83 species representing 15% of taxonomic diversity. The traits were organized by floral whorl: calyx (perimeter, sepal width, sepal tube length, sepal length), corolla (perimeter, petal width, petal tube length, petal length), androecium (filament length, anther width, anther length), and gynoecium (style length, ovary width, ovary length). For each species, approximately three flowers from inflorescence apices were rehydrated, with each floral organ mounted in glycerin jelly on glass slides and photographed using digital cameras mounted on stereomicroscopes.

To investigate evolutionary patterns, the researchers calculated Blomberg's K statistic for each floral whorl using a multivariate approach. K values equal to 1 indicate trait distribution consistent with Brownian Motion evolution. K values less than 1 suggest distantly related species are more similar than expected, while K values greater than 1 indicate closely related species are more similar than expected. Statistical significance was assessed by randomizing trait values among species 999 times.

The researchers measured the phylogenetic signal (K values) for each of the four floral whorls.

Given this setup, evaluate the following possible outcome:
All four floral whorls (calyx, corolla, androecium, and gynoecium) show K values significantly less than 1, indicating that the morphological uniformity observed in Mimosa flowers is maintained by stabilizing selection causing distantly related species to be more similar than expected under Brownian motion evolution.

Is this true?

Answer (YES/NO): NO